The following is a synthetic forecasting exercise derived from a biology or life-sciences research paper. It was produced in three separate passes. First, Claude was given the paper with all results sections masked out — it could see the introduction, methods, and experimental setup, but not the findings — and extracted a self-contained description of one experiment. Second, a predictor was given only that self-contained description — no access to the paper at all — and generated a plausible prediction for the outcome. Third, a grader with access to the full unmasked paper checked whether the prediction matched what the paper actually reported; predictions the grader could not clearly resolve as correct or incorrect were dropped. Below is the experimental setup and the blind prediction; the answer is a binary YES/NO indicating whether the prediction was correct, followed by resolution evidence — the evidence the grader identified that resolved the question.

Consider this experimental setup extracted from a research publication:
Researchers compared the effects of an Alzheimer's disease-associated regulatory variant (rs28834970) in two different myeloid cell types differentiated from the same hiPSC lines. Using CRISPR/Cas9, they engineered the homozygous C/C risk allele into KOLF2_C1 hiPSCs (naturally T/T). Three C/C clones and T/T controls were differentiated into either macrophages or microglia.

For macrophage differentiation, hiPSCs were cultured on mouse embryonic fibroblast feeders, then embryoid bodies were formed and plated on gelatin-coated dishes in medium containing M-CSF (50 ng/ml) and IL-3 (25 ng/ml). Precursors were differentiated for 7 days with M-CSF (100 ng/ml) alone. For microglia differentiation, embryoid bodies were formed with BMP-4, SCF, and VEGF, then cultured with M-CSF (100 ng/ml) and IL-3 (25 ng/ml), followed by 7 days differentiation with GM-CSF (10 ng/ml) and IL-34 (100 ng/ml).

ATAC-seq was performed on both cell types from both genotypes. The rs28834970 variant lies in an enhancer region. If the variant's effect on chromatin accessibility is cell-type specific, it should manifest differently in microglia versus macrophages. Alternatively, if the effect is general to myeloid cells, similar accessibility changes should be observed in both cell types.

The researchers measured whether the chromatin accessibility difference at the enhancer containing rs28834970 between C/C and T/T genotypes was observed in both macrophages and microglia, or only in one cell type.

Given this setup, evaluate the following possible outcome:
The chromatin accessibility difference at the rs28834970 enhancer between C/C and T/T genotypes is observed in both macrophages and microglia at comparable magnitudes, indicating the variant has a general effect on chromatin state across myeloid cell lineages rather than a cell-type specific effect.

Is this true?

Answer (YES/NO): YES